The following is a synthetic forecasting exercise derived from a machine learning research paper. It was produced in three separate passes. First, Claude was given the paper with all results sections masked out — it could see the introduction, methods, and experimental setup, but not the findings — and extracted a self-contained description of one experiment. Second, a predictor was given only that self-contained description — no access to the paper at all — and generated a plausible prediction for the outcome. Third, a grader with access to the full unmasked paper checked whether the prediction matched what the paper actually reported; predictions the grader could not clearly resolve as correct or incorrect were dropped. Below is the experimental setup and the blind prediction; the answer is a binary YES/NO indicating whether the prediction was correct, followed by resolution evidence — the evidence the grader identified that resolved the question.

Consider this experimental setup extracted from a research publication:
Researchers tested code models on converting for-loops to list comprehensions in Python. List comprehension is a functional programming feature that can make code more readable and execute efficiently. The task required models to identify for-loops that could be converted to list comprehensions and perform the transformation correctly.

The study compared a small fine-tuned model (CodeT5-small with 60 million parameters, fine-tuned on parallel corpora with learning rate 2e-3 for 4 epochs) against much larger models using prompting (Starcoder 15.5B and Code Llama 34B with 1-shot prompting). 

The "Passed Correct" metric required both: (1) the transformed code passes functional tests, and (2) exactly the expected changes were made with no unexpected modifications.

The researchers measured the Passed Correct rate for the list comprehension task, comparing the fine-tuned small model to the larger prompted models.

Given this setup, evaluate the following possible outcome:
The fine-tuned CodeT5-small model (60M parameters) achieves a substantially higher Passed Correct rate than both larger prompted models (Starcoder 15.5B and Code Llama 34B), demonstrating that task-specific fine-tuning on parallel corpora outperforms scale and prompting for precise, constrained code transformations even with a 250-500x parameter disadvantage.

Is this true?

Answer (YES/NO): YES